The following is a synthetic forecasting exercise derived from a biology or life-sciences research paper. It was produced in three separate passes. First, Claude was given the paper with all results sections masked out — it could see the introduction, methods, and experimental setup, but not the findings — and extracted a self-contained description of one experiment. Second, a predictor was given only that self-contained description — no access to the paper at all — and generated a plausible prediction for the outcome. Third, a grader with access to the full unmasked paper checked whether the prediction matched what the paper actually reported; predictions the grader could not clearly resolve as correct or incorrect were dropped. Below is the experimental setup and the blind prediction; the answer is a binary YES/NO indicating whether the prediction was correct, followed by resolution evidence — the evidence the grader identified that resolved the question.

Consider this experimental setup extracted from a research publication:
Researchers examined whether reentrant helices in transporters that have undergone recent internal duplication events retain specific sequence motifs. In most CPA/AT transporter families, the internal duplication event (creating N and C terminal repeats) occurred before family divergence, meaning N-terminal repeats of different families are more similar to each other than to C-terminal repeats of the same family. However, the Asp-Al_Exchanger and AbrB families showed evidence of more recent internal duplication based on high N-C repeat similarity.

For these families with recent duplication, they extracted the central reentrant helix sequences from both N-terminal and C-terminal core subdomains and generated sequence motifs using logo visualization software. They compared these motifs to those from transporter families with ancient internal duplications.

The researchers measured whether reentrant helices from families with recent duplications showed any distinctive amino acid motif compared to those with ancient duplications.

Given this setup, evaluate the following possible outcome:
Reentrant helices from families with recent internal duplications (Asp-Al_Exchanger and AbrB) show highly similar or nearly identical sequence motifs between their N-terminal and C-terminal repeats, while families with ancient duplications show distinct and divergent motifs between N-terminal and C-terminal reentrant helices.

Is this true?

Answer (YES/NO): YES